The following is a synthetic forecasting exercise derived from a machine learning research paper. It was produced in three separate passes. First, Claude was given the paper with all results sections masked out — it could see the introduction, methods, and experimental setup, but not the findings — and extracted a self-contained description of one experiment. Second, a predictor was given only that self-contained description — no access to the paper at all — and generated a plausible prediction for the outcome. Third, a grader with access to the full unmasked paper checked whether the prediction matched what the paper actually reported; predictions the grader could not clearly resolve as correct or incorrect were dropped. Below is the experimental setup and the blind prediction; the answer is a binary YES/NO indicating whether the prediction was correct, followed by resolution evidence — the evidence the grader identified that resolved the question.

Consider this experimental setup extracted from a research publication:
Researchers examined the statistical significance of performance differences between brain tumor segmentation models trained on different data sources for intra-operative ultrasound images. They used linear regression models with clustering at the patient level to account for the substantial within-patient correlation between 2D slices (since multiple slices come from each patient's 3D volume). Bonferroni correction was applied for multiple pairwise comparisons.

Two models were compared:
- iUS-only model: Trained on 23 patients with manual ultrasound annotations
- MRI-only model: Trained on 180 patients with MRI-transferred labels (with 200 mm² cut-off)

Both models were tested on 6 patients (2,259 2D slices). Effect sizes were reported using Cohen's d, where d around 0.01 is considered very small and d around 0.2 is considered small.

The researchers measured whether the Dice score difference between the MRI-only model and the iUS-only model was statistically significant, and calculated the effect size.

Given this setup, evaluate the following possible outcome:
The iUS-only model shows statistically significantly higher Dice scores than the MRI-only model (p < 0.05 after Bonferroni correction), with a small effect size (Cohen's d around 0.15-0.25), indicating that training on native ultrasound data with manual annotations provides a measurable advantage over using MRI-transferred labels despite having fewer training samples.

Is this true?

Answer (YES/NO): NO